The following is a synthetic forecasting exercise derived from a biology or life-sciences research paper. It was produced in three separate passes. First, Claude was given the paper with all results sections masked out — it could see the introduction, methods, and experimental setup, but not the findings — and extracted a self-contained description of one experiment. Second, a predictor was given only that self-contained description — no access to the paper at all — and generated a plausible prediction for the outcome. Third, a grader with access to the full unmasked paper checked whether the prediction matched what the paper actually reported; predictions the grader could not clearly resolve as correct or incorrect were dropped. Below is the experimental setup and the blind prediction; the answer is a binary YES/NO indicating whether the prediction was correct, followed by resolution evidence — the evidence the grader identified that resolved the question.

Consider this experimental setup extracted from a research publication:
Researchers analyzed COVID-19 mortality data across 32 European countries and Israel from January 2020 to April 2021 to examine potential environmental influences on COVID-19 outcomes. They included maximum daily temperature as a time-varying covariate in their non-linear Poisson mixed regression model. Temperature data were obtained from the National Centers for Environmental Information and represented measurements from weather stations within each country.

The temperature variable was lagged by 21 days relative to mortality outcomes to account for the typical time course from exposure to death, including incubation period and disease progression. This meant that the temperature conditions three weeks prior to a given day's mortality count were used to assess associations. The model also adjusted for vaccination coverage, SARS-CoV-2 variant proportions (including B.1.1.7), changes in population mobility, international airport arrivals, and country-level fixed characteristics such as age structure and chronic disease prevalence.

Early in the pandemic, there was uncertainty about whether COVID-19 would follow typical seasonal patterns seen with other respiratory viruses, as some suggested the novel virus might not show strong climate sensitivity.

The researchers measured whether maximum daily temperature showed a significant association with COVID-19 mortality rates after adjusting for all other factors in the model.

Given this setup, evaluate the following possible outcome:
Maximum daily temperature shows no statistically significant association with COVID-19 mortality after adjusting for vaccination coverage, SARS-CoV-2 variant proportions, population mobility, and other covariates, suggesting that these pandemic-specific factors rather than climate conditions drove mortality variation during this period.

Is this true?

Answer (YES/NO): NO